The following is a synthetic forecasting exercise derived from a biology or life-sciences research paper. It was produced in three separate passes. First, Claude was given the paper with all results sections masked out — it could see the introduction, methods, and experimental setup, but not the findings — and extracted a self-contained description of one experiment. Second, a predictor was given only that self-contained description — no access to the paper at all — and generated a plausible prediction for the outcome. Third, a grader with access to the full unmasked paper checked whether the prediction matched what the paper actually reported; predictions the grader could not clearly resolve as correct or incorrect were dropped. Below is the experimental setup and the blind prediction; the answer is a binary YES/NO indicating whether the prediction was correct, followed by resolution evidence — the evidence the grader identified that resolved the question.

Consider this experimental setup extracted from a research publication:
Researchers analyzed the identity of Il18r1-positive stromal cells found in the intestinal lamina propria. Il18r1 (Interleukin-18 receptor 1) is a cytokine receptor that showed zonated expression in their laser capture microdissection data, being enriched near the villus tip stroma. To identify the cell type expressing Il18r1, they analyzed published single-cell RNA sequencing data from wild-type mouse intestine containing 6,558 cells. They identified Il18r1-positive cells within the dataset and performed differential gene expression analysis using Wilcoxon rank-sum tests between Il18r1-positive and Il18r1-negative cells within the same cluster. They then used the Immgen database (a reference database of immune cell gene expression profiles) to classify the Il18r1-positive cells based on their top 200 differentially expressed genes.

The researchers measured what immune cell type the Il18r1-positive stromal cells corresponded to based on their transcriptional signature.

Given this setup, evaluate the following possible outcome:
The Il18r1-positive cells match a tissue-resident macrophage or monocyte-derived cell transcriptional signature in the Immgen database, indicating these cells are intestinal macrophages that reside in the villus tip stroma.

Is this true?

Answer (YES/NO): NO